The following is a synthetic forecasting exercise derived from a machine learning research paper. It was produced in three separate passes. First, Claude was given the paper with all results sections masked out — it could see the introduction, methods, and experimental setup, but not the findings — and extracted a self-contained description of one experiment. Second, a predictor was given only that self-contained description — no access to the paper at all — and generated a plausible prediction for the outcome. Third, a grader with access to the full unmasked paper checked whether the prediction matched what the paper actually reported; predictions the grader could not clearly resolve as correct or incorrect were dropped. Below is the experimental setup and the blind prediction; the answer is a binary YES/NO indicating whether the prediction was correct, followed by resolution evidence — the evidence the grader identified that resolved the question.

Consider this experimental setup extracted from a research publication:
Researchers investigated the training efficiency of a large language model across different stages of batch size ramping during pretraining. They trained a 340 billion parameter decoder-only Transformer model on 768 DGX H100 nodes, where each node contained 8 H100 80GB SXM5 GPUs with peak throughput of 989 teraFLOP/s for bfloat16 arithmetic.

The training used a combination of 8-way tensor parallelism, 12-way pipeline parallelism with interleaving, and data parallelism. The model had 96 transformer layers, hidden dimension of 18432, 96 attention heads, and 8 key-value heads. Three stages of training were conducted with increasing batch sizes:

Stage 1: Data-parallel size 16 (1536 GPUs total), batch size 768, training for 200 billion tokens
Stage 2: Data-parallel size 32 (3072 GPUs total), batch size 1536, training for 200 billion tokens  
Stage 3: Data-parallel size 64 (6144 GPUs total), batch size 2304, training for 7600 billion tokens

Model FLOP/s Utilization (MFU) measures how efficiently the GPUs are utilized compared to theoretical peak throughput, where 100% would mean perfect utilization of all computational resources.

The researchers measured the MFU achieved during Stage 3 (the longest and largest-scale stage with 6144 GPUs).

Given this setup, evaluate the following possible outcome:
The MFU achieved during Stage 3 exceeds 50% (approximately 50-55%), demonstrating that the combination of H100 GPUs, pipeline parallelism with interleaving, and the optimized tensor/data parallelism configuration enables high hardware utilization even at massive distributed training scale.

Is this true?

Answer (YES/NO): NO